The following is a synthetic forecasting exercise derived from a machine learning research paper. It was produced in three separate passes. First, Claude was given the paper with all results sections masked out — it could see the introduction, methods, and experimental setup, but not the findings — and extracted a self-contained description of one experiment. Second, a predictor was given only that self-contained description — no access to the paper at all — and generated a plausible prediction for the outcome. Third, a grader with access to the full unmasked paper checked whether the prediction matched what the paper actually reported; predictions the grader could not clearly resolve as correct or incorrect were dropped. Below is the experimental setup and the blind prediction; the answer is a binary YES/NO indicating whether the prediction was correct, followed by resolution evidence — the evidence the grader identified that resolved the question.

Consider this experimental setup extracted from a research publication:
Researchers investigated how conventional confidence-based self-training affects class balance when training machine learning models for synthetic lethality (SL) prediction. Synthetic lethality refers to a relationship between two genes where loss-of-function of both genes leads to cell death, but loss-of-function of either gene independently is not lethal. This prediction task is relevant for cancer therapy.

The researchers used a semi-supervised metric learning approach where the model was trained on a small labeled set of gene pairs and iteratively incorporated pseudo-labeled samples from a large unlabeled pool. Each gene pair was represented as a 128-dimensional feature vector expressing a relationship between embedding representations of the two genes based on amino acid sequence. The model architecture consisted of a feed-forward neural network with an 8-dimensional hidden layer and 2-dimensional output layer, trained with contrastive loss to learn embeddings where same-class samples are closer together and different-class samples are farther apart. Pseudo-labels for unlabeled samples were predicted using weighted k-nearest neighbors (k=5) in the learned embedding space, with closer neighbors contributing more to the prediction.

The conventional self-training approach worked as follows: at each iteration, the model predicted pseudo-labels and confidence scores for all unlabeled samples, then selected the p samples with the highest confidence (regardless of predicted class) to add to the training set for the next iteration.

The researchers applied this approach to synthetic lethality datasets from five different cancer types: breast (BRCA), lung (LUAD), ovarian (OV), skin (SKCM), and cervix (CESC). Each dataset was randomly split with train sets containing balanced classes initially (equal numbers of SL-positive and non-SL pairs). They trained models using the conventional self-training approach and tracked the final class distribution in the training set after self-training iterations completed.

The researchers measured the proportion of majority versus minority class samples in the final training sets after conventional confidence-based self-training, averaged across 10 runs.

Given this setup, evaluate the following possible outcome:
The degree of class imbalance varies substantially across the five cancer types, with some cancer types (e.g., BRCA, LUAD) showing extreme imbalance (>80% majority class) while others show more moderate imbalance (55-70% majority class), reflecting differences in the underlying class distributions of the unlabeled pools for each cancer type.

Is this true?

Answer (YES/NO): NO